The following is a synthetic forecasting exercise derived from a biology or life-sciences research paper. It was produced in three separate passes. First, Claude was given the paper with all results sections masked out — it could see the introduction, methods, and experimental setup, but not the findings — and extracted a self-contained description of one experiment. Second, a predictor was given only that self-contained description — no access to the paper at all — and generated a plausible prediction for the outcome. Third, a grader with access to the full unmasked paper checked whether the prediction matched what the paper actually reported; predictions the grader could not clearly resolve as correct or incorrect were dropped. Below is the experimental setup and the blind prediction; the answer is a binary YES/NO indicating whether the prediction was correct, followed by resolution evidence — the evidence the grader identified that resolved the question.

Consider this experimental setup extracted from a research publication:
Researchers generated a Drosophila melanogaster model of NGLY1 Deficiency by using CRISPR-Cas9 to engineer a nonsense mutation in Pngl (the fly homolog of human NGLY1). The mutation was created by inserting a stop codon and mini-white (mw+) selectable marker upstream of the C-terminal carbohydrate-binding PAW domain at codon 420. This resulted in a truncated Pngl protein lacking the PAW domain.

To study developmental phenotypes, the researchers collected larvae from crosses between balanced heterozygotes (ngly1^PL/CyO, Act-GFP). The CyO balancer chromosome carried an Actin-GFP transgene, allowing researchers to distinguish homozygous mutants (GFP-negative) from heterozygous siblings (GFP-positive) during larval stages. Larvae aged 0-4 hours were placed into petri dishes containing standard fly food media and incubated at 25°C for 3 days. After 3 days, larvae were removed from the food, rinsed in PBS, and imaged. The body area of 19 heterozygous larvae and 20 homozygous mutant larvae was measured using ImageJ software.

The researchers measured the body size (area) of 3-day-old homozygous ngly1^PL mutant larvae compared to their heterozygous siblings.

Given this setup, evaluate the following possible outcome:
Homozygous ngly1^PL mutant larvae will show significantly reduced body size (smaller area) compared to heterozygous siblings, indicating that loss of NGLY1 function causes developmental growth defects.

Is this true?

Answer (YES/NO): YES